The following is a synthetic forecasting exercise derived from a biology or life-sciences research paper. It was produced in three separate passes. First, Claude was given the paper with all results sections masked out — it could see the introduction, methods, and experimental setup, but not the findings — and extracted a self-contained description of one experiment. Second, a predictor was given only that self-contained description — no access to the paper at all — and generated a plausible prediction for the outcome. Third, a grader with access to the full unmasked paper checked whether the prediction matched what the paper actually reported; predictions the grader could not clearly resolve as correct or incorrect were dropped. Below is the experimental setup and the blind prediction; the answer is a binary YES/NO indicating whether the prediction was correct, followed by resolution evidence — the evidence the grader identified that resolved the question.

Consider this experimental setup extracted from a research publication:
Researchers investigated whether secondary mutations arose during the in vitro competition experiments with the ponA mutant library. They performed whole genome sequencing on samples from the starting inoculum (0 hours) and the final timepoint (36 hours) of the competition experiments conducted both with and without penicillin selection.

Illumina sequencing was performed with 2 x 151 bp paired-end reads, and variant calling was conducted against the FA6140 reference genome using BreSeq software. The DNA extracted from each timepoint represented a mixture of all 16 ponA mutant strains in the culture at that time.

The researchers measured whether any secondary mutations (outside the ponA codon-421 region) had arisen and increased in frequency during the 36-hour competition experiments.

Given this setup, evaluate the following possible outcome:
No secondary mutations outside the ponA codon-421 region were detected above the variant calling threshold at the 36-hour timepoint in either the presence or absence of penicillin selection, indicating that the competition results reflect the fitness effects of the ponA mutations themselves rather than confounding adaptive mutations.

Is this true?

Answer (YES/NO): NO